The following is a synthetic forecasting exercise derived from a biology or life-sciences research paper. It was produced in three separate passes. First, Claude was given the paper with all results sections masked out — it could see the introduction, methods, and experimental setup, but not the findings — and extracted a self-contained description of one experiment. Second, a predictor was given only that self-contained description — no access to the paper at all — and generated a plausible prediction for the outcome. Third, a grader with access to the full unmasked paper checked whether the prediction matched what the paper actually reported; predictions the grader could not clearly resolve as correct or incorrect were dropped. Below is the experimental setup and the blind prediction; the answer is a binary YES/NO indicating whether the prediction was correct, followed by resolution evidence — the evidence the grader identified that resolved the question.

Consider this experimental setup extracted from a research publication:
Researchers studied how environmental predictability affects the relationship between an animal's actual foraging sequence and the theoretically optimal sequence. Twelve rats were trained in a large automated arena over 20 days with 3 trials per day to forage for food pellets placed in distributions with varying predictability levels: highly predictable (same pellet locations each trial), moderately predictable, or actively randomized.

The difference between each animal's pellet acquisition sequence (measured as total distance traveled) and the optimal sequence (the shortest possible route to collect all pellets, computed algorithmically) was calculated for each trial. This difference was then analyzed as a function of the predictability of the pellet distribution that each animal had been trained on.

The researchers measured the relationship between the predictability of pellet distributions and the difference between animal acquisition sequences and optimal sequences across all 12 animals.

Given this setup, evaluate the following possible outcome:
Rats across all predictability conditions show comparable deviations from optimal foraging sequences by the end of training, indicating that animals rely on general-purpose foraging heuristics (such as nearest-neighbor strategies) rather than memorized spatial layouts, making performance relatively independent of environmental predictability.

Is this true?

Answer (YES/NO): NO